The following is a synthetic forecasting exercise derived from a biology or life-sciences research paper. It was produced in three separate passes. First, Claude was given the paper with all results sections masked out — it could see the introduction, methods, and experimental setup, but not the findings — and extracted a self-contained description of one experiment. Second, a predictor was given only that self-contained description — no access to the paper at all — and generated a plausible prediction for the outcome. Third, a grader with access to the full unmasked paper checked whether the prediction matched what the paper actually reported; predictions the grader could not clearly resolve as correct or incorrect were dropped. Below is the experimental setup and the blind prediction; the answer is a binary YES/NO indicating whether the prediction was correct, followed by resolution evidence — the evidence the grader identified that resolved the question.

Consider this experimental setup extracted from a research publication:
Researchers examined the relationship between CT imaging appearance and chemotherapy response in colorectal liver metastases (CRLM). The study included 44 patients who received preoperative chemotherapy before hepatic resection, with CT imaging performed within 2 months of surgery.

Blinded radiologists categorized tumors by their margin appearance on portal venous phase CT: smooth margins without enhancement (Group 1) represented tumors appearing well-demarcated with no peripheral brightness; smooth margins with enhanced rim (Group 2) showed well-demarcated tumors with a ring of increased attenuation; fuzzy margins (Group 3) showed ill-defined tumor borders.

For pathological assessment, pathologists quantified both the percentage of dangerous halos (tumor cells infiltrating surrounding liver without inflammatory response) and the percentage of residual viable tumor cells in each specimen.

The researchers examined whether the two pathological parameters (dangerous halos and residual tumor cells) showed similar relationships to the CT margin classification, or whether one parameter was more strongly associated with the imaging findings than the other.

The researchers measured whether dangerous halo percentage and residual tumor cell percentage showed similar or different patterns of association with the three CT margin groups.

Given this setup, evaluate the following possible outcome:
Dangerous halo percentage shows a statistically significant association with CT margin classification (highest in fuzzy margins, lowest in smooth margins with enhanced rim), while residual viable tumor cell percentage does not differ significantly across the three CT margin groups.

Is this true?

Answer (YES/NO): NO